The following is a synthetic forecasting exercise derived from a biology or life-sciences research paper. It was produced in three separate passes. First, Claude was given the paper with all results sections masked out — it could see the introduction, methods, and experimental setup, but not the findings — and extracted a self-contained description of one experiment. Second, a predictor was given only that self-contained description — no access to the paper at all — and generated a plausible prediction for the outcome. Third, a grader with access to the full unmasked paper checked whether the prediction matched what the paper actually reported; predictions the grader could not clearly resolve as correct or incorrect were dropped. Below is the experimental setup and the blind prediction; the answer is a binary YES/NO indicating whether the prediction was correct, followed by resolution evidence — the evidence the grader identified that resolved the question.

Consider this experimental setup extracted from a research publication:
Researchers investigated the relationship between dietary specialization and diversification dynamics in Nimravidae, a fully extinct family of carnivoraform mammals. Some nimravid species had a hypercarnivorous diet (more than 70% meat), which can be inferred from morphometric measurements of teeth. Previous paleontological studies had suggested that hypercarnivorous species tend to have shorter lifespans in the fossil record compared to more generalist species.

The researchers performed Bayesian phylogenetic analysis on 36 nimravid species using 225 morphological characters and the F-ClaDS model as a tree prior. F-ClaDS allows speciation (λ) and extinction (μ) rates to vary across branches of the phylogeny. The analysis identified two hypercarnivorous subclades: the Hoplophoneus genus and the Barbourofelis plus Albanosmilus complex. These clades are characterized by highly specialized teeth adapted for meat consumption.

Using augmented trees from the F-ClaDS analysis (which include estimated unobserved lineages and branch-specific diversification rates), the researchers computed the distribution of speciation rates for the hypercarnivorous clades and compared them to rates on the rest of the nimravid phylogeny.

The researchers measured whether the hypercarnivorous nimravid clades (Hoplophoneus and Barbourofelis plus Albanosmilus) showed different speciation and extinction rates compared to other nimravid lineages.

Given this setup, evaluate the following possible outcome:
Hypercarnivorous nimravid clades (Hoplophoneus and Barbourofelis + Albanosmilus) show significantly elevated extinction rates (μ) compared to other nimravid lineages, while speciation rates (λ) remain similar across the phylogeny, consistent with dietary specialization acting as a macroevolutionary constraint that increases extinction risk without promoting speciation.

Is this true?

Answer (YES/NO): NO